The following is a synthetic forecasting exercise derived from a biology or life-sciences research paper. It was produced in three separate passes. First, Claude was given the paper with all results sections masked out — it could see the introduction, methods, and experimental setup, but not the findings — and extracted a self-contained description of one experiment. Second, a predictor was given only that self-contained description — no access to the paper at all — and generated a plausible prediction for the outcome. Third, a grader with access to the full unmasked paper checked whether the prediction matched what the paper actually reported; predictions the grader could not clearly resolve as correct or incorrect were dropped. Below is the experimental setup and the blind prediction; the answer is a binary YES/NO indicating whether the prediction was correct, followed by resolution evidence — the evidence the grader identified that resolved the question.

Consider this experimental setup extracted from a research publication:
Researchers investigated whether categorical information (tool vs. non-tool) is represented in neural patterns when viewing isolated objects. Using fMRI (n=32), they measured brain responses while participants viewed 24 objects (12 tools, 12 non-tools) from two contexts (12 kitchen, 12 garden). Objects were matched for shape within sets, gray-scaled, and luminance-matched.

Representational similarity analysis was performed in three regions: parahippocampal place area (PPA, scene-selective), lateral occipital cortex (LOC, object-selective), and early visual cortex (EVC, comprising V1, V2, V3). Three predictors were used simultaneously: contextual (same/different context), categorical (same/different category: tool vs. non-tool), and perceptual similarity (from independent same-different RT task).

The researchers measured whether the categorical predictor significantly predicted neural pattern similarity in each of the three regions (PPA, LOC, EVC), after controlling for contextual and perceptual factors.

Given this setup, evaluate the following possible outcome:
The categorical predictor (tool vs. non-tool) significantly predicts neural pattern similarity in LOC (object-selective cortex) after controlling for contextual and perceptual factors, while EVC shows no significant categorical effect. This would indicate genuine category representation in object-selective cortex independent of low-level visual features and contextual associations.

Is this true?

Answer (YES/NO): YES